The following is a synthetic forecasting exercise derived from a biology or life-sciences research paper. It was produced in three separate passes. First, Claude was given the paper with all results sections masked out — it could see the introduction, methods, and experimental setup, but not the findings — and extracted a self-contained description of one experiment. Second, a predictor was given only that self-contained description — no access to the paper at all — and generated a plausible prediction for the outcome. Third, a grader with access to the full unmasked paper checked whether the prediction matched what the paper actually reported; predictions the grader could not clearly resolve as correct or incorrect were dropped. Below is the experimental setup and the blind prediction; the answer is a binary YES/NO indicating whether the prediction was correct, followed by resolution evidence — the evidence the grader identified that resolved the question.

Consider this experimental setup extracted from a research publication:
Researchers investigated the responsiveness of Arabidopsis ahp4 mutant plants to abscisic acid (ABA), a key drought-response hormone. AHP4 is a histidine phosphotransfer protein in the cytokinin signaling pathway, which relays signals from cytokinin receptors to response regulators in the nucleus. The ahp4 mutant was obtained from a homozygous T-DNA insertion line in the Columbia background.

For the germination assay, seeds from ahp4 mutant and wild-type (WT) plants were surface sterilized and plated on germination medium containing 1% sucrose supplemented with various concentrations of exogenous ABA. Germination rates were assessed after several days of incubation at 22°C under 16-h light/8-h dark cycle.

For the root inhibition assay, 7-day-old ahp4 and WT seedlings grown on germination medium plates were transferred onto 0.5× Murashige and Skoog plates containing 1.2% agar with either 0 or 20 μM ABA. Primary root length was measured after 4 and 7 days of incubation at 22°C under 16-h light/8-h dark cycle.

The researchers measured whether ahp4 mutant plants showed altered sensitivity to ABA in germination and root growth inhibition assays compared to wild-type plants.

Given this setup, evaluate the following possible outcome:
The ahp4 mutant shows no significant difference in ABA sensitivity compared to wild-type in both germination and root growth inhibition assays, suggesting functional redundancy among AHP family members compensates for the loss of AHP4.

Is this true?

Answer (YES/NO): NO